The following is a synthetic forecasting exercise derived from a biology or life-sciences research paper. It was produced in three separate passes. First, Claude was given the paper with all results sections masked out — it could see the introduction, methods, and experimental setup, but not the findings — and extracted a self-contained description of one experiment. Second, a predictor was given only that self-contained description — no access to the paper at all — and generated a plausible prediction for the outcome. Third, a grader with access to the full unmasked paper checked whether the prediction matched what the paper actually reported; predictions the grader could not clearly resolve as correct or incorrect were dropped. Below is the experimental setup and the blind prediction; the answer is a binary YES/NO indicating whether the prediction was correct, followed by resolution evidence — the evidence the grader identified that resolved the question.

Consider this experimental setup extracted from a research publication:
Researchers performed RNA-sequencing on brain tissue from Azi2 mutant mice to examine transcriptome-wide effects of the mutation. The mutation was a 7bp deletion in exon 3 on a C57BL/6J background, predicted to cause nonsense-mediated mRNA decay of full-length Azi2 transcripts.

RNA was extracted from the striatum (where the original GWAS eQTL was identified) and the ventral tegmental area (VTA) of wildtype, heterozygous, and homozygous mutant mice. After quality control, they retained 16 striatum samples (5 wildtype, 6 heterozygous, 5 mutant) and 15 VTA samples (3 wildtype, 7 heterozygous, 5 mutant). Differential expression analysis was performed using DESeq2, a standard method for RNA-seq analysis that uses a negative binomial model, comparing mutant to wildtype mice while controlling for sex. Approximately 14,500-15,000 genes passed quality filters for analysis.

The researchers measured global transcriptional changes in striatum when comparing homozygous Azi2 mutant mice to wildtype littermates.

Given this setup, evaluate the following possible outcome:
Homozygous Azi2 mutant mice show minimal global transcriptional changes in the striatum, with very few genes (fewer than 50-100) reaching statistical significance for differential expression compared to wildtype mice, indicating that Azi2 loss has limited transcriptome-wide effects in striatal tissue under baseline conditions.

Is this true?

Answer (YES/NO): YES